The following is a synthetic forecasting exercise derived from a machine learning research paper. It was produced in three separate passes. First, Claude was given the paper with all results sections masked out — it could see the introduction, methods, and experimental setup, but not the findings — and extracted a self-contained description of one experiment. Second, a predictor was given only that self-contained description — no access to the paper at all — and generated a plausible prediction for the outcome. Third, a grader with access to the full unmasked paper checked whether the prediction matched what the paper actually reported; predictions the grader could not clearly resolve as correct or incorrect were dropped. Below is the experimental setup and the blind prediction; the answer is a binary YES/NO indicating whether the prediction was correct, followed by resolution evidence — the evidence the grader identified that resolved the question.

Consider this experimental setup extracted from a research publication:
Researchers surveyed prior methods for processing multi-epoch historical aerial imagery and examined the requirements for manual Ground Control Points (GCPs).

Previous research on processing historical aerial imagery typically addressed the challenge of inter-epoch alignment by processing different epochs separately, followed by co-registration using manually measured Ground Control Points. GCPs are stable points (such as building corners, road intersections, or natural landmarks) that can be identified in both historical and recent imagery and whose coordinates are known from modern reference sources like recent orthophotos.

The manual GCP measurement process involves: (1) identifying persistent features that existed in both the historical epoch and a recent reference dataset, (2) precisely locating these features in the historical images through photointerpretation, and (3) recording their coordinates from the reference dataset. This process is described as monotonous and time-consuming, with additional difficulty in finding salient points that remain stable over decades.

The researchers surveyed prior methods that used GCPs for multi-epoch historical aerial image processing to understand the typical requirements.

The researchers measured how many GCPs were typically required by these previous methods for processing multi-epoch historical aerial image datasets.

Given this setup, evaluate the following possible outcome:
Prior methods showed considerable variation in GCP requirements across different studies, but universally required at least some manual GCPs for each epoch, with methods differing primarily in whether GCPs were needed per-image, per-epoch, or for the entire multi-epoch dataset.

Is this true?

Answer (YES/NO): NO